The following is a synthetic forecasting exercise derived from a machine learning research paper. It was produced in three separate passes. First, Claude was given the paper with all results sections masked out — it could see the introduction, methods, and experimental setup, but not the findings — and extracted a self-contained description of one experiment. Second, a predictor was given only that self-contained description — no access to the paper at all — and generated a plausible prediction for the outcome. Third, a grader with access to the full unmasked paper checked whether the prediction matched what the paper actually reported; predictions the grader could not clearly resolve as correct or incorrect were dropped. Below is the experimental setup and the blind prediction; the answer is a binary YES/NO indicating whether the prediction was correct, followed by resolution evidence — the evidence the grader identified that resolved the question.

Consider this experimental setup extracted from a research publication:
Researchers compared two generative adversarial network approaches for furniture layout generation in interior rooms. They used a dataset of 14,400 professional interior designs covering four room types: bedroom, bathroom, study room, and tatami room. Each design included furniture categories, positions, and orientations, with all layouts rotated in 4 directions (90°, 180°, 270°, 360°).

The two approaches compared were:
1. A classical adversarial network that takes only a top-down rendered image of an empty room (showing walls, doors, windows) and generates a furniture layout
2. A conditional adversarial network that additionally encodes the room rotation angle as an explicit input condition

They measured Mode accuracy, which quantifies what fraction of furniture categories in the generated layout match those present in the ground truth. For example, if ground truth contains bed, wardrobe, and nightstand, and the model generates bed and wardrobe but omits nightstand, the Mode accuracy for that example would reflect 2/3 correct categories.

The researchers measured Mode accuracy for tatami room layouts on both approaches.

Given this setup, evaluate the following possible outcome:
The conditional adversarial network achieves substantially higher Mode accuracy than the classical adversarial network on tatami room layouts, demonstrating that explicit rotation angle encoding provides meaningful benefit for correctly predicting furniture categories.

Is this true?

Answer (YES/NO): YES